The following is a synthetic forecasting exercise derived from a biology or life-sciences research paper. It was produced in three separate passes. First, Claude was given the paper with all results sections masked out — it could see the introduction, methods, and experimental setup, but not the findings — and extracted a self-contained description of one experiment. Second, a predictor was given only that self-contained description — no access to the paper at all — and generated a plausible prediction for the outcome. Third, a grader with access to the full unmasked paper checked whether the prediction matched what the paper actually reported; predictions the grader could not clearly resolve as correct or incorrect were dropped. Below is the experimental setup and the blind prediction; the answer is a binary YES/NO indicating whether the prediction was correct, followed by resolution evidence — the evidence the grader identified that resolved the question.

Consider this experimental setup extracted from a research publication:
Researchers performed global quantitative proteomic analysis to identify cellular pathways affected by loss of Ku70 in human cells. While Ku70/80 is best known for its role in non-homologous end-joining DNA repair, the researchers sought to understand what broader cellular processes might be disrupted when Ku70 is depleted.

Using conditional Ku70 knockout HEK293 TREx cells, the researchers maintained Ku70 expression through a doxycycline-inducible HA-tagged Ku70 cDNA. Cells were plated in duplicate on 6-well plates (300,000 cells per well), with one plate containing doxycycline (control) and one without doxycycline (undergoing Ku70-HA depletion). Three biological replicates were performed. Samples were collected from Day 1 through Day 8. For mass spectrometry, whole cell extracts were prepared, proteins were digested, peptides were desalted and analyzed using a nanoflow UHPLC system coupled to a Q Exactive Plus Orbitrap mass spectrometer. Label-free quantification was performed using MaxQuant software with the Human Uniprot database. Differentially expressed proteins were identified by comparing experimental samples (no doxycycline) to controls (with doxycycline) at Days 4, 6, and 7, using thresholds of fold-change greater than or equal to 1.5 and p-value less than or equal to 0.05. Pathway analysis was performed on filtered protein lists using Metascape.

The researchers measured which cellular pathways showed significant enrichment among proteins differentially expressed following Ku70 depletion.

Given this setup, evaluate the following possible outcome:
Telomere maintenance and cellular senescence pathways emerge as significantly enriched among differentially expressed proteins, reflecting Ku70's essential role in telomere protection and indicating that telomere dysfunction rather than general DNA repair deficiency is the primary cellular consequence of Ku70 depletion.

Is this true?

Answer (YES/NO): NO